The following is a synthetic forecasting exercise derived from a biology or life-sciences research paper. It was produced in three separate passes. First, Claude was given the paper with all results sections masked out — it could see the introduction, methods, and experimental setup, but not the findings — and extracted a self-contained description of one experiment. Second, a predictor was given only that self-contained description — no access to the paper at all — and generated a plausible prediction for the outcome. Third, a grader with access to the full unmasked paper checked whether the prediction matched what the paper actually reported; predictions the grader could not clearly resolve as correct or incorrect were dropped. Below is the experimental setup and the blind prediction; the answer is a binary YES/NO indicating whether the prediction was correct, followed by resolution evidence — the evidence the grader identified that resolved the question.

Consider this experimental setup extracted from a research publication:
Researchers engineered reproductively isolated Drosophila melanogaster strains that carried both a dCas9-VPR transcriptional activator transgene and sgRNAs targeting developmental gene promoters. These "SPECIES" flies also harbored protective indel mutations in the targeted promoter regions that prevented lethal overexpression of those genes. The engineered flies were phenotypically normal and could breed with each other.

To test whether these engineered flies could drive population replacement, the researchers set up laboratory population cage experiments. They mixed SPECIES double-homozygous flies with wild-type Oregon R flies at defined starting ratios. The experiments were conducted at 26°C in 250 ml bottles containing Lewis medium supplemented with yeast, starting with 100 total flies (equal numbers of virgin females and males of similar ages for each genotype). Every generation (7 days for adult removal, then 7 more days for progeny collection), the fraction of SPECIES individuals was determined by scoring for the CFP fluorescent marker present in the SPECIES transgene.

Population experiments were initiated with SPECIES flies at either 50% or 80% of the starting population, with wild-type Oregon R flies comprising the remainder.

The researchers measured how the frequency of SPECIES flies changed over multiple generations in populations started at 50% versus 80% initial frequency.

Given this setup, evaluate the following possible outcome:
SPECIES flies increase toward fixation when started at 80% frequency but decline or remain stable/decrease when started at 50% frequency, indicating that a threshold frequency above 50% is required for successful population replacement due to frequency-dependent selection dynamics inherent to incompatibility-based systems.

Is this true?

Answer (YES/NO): YES